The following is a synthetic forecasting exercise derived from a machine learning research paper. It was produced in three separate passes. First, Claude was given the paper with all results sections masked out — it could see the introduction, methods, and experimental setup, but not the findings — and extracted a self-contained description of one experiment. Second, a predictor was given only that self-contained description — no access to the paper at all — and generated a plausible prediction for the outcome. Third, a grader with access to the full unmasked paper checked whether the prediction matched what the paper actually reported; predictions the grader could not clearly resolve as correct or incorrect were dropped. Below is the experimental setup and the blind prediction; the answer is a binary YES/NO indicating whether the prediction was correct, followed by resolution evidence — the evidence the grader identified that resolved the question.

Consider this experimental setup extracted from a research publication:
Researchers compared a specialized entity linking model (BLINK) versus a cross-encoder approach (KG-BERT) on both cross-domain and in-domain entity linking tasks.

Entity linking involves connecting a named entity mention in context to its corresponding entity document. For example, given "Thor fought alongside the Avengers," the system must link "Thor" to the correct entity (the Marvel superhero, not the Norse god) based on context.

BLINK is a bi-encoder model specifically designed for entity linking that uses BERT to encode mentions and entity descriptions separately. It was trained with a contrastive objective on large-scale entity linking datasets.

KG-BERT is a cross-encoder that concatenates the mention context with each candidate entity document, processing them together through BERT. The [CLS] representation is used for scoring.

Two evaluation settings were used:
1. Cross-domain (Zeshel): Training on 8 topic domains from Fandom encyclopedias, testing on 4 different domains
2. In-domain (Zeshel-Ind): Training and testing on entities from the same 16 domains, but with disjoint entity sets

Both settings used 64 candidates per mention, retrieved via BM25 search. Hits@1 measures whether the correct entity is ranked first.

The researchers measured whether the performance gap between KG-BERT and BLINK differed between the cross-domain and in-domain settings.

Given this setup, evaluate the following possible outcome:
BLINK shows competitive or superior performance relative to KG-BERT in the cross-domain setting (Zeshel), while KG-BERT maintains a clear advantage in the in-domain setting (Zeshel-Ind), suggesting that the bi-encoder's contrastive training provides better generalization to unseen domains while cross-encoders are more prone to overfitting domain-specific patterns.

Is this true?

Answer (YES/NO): NO